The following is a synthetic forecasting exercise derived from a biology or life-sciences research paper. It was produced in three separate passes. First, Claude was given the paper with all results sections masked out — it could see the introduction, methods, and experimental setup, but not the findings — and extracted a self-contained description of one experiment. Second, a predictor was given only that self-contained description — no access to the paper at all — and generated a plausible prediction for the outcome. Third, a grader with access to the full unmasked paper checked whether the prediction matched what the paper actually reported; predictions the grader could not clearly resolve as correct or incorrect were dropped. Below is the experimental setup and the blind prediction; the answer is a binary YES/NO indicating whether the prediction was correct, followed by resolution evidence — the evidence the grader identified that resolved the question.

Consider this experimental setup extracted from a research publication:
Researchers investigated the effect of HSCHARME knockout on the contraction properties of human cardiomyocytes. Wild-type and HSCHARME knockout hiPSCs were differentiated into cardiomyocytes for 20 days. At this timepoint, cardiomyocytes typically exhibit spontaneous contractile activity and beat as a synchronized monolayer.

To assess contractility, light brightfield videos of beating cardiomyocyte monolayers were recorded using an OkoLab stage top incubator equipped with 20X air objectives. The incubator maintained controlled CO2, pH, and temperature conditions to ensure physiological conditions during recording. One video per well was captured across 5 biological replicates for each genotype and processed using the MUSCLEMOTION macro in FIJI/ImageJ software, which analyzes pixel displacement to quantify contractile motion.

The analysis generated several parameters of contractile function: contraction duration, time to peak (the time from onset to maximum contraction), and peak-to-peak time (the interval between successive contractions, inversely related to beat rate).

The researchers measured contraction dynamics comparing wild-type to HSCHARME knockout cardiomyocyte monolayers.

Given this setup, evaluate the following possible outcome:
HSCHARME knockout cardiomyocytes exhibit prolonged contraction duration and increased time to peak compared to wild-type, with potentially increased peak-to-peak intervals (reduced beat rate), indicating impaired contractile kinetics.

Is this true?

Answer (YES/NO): YES